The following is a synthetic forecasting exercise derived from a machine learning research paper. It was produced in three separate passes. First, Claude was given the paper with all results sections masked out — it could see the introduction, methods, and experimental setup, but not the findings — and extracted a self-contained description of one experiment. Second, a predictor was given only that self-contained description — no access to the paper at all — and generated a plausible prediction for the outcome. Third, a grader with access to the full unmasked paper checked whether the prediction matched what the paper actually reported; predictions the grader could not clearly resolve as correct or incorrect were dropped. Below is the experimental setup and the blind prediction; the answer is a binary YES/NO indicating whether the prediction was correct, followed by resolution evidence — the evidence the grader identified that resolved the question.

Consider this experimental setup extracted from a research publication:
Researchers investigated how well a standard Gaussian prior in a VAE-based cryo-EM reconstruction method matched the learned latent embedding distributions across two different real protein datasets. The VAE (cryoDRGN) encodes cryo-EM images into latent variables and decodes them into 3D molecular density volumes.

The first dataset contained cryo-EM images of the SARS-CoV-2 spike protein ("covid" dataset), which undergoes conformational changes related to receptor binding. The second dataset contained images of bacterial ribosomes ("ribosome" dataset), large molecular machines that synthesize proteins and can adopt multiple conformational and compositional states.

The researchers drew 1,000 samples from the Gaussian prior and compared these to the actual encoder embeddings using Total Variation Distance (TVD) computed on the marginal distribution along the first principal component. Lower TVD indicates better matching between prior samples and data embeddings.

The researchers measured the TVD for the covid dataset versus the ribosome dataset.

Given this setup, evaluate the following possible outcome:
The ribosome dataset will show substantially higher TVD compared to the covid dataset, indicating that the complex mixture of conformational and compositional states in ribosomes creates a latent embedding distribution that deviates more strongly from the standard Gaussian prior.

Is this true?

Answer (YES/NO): YES